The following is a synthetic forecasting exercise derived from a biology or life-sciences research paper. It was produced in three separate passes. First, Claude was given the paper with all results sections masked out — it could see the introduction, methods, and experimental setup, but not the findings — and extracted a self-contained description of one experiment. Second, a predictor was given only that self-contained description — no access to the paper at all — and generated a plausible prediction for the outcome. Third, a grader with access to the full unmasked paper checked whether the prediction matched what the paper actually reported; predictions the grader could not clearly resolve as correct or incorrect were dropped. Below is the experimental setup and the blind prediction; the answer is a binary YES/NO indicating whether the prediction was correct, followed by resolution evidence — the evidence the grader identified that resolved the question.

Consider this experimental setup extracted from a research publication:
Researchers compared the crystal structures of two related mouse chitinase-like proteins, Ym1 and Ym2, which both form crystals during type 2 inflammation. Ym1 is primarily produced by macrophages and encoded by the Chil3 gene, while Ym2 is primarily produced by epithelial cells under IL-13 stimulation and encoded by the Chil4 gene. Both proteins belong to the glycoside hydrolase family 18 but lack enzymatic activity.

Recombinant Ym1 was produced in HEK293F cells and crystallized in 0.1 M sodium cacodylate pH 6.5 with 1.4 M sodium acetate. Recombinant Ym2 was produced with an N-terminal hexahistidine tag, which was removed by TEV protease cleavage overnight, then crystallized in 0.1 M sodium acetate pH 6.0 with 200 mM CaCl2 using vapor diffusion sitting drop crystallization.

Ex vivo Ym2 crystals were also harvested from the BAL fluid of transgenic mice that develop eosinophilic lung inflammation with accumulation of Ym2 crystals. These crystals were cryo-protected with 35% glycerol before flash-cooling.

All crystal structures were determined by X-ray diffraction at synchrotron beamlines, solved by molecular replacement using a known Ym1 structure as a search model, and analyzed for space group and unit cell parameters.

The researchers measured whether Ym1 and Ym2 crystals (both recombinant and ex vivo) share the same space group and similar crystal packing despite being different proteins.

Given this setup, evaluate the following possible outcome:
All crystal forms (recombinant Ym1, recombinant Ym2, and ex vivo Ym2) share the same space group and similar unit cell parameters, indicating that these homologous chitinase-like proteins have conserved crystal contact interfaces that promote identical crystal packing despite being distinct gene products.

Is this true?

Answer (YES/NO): YES